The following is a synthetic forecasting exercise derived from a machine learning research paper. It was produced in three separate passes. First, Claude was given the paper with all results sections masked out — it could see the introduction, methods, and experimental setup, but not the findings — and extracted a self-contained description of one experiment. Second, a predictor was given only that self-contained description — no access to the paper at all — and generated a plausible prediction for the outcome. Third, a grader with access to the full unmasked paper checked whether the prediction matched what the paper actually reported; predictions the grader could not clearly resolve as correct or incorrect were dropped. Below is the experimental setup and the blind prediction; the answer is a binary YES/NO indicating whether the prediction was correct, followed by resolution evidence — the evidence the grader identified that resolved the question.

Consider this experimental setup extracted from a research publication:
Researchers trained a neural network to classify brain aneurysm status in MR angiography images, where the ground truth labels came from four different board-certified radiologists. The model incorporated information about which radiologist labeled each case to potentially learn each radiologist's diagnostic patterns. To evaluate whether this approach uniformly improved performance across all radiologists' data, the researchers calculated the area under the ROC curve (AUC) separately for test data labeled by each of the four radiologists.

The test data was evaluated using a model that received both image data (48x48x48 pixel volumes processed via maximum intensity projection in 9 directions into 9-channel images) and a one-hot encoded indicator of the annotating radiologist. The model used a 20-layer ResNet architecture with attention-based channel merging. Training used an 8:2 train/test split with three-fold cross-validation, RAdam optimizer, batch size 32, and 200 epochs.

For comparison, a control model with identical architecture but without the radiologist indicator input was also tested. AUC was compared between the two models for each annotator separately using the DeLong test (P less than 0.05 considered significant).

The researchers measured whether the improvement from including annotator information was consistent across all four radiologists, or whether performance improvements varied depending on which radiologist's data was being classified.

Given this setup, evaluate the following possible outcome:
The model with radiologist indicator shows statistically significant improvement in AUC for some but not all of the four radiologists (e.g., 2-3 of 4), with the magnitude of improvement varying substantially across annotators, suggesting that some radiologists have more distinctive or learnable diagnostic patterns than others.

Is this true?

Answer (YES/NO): NO